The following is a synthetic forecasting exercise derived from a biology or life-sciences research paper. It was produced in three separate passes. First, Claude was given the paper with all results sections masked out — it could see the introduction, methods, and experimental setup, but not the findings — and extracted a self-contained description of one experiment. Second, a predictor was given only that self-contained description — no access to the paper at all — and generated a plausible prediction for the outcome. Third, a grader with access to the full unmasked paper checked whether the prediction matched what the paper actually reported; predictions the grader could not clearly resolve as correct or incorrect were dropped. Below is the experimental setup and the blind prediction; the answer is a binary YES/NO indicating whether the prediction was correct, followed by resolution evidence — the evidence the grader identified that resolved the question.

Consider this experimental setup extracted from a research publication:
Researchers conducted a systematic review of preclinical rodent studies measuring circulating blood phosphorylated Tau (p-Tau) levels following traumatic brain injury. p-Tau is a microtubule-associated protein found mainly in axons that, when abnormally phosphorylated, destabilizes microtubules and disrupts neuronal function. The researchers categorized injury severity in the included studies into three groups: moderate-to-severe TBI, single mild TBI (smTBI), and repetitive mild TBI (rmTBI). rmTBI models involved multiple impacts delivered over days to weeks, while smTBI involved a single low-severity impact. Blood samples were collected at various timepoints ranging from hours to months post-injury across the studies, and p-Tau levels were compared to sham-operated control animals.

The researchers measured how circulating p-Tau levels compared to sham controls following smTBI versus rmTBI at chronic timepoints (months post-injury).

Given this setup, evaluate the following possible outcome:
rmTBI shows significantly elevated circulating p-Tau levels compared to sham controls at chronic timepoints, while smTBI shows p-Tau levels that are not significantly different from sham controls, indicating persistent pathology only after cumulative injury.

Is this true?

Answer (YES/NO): YES